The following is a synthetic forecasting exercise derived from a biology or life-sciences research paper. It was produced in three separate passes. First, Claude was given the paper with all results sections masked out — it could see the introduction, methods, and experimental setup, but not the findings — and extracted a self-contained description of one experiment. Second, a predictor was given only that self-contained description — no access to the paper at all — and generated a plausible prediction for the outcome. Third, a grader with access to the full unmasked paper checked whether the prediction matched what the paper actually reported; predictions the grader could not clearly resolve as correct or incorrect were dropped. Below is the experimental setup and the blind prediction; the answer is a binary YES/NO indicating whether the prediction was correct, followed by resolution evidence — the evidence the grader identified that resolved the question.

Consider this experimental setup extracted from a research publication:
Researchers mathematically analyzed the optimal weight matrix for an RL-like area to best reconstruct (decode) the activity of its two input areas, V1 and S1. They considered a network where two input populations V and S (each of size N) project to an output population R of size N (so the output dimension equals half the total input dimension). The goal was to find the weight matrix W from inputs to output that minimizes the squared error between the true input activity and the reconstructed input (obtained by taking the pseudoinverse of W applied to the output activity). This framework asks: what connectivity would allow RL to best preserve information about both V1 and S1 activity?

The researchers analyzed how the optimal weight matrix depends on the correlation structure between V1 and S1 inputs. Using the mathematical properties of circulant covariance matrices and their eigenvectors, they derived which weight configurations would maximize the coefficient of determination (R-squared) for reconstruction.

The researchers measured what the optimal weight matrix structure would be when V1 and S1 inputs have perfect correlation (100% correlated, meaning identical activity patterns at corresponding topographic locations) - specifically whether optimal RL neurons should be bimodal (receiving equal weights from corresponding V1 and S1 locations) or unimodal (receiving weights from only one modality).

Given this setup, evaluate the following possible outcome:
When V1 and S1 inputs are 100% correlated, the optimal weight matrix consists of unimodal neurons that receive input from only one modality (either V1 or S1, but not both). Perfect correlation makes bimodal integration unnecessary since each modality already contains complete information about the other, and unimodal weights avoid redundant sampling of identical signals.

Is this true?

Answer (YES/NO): NO